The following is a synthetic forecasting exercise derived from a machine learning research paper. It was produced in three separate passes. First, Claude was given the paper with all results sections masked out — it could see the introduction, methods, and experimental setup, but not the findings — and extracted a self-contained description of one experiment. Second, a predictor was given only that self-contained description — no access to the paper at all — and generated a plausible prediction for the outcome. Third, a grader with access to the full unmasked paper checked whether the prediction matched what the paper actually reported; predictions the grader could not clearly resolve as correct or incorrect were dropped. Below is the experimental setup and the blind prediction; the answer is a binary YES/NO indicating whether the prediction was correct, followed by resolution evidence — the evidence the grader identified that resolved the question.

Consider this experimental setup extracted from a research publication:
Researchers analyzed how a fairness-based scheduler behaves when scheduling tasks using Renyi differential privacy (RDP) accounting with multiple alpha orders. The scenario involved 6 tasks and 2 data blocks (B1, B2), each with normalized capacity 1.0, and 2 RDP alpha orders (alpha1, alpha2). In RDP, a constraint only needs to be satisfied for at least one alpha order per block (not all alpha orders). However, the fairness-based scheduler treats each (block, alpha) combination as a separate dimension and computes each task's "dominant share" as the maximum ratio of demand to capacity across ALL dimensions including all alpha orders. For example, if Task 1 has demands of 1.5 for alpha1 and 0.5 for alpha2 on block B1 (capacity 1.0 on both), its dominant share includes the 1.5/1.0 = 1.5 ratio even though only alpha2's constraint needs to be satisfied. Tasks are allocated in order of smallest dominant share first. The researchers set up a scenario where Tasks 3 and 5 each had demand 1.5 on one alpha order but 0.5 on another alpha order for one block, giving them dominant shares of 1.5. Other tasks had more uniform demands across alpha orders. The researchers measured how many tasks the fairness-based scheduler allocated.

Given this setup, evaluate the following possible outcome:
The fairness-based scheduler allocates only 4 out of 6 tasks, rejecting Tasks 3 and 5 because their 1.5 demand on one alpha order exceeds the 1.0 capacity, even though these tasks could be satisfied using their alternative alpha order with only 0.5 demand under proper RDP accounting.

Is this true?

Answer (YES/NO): NO